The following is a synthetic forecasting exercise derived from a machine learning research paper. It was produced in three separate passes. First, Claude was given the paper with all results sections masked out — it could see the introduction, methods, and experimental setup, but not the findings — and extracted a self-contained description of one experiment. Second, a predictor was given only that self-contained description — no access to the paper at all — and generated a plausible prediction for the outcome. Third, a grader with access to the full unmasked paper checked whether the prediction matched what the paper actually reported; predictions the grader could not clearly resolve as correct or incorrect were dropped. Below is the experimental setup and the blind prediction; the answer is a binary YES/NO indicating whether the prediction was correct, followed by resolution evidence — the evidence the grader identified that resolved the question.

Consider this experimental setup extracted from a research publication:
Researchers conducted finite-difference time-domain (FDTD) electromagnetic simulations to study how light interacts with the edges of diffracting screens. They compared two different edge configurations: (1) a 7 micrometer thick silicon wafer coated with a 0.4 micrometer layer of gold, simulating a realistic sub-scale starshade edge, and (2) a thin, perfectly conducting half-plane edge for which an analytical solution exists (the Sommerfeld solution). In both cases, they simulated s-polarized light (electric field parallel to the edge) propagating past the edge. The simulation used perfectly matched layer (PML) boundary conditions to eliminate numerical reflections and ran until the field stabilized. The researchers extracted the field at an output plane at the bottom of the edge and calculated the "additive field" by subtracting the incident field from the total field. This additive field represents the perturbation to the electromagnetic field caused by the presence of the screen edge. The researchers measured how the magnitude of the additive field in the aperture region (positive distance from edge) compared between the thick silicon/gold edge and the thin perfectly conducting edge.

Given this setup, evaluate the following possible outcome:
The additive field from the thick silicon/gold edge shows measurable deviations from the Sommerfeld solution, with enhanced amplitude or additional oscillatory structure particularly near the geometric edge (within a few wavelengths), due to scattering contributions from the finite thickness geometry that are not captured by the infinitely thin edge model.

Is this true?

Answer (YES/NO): YES